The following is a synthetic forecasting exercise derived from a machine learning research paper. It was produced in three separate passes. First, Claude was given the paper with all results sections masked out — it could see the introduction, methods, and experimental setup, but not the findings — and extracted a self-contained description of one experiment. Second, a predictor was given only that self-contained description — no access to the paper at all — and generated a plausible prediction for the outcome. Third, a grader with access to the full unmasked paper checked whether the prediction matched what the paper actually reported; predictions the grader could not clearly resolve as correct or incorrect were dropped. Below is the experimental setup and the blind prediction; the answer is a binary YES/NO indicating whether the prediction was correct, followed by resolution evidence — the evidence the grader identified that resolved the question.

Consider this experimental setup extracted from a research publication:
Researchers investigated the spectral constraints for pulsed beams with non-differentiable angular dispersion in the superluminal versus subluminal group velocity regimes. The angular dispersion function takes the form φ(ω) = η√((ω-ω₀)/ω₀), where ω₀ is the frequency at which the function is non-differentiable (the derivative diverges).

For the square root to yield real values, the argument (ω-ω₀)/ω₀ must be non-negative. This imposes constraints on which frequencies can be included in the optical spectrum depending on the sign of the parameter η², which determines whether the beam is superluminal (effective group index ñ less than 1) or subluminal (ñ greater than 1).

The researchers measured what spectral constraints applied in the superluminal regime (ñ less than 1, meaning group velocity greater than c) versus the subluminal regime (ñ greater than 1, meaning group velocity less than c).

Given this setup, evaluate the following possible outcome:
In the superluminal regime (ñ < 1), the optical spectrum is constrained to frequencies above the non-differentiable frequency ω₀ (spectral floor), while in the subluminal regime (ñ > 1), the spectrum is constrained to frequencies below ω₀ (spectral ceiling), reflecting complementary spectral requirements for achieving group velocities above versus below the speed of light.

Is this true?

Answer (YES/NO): YES